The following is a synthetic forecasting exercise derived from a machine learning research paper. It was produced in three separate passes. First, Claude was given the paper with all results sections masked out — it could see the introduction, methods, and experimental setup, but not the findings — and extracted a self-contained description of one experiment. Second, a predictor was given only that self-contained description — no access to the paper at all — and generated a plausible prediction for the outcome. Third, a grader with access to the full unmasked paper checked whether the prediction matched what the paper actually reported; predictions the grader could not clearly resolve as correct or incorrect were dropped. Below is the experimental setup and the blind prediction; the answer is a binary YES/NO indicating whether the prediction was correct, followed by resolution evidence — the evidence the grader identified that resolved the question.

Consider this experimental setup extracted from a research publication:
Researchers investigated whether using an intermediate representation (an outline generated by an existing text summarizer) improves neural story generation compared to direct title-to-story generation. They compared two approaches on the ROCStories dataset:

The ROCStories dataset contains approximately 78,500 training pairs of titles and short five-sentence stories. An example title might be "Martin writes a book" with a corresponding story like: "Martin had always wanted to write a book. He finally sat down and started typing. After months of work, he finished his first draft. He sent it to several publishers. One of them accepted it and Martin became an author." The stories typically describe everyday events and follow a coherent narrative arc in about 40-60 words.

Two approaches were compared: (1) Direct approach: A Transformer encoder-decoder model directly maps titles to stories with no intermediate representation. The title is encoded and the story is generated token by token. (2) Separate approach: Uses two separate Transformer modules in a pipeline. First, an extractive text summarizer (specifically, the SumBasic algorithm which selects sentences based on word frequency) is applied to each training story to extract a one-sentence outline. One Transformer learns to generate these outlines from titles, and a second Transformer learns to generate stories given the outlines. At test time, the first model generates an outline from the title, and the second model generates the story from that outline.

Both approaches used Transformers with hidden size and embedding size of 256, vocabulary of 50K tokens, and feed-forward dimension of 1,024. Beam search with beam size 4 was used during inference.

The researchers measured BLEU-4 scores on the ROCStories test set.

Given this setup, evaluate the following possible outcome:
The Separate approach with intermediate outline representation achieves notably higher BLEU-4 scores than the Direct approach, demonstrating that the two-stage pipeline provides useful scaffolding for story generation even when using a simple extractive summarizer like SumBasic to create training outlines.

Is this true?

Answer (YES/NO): NO